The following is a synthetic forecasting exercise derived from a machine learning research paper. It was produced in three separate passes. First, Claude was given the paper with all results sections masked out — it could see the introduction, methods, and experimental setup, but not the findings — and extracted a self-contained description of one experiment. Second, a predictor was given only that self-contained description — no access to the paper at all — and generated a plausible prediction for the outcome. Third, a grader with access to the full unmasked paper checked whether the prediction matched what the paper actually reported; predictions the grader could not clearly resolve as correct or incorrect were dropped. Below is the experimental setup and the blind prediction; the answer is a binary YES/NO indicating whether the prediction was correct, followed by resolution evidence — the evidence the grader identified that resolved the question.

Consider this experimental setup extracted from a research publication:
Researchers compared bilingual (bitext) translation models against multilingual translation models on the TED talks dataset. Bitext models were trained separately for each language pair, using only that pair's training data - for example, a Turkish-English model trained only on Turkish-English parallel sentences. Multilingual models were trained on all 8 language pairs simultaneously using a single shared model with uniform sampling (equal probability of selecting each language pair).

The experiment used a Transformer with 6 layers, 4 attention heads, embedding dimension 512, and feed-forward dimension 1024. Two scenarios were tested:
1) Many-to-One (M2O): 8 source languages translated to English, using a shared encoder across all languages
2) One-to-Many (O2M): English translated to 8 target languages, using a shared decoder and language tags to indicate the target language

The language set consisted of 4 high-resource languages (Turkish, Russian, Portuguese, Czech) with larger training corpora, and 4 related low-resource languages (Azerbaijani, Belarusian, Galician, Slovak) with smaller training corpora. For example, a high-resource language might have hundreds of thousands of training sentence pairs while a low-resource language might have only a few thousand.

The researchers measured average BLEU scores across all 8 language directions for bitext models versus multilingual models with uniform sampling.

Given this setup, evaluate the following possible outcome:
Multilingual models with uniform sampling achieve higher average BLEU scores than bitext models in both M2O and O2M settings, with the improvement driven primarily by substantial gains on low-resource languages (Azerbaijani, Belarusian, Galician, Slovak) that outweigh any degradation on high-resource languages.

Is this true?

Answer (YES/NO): NO